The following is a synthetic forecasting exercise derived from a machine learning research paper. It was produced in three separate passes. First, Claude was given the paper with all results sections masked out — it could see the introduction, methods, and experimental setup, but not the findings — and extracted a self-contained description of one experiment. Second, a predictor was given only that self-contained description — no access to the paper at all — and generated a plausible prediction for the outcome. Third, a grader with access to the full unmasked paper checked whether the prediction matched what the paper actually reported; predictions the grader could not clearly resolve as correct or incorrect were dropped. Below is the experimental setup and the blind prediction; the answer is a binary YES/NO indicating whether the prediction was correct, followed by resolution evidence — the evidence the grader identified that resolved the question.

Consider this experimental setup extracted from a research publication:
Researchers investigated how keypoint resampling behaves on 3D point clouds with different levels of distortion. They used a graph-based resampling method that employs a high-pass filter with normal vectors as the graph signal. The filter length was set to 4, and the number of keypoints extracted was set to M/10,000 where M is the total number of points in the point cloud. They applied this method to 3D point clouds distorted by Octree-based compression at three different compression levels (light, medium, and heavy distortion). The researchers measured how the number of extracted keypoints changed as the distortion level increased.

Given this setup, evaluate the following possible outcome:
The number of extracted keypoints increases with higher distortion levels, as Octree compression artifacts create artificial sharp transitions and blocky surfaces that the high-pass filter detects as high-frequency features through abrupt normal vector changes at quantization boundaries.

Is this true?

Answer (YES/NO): NO